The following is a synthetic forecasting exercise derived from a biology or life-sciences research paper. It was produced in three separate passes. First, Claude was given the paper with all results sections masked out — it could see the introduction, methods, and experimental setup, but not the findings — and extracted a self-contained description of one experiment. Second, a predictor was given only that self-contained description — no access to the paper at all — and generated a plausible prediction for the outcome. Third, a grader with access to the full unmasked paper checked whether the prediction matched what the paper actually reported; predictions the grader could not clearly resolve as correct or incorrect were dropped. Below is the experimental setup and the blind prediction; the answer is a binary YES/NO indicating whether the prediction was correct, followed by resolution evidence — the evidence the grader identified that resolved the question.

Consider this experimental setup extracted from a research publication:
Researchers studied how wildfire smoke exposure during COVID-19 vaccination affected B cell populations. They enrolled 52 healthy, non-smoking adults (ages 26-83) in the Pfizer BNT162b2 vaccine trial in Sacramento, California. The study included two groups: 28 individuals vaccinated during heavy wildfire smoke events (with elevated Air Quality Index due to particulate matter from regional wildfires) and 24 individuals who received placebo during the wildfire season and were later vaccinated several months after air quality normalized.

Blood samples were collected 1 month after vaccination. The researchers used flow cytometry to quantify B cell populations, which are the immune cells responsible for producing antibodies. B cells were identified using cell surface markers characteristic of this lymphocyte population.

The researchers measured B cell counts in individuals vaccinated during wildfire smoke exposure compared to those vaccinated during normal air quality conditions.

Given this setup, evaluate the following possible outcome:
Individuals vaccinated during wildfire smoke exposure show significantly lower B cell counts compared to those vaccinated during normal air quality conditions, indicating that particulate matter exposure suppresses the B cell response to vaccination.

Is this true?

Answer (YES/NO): NO